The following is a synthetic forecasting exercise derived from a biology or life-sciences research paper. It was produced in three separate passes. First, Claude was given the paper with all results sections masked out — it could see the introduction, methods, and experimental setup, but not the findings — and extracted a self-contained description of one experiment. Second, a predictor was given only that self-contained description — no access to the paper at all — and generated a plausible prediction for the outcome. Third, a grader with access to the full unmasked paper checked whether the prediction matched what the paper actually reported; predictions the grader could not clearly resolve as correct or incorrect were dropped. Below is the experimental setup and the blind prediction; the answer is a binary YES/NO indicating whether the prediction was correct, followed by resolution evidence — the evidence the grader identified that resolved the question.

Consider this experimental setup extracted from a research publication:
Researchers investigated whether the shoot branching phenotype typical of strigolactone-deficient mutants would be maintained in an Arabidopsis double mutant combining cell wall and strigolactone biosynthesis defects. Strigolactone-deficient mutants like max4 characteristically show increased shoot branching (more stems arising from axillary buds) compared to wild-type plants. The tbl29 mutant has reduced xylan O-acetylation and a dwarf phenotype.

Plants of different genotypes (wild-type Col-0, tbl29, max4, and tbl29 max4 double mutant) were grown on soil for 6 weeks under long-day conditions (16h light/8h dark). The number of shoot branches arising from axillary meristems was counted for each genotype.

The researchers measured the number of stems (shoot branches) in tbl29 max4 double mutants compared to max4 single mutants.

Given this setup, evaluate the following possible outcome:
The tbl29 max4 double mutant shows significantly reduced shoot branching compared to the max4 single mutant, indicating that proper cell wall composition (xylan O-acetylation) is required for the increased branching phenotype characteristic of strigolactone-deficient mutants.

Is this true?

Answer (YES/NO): NO